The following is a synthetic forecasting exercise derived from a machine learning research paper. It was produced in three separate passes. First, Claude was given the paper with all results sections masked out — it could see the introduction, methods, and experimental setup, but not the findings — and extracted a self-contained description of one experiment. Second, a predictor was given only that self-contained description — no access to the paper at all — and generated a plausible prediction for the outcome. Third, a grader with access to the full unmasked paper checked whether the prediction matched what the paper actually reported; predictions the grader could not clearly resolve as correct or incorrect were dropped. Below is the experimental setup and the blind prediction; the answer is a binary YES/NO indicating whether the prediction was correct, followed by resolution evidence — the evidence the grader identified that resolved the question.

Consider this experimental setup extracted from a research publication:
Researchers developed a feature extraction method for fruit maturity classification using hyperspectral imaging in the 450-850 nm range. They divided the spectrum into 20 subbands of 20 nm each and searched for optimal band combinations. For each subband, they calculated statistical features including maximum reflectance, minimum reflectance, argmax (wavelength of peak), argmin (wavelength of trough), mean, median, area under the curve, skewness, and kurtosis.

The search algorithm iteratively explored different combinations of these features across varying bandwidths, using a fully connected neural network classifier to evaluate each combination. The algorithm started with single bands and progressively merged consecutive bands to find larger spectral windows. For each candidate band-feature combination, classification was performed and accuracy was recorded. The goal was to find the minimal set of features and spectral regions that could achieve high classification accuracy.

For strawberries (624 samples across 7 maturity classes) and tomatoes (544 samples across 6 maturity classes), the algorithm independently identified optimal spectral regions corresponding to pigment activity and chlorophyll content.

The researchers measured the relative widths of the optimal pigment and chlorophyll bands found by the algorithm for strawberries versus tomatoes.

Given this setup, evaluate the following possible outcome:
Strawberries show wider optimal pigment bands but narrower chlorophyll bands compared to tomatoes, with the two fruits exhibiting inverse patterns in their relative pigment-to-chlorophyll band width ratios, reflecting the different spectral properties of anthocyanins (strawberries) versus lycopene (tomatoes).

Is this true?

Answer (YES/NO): NO